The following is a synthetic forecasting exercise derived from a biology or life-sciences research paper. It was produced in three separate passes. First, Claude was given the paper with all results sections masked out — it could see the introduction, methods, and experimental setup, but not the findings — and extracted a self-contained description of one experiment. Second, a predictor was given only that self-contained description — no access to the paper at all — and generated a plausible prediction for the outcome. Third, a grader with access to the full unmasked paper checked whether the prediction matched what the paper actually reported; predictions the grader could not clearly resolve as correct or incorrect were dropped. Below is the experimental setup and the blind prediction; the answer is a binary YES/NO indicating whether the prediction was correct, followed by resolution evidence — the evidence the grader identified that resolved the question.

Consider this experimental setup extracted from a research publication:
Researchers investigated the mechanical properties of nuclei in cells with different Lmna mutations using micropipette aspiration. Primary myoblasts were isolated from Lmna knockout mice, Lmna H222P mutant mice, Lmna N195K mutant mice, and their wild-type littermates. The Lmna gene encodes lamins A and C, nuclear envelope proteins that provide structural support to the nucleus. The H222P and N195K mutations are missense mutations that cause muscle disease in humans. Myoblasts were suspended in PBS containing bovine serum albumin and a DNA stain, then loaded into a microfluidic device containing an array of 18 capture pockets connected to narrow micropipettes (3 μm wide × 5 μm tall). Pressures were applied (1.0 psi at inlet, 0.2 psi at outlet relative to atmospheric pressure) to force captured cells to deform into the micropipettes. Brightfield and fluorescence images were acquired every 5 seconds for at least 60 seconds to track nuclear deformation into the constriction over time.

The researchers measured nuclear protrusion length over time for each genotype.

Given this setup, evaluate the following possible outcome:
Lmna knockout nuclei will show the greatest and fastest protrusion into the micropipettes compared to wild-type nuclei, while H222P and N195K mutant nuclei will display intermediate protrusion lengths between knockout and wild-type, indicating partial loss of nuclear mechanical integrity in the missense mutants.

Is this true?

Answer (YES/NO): NO